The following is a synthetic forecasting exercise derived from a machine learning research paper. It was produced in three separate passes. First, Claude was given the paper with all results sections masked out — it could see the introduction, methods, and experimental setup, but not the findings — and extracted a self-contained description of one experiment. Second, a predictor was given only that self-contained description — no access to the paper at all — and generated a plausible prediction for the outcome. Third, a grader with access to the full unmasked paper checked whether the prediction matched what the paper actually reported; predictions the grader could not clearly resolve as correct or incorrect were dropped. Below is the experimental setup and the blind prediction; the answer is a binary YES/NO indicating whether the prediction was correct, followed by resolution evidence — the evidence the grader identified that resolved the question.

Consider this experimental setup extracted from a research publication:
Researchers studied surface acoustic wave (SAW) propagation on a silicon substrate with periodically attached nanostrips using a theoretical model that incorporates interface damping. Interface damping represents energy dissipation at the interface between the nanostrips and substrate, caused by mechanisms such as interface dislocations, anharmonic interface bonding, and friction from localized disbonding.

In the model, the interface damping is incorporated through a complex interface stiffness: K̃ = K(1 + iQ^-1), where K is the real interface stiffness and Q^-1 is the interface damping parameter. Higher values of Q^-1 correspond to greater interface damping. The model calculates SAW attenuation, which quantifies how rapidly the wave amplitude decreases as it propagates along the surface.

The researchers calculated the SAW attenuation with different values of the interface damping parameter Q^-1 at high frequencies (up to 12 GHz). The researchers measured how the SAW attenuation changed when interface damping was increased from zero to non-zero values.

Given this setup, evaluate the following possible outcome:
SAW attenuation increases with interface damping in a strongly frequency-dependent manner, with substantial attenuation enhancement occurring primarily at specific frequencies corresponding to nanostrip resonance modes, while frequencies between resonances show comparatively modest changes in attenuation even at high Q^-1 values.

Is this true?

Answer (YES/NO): NO